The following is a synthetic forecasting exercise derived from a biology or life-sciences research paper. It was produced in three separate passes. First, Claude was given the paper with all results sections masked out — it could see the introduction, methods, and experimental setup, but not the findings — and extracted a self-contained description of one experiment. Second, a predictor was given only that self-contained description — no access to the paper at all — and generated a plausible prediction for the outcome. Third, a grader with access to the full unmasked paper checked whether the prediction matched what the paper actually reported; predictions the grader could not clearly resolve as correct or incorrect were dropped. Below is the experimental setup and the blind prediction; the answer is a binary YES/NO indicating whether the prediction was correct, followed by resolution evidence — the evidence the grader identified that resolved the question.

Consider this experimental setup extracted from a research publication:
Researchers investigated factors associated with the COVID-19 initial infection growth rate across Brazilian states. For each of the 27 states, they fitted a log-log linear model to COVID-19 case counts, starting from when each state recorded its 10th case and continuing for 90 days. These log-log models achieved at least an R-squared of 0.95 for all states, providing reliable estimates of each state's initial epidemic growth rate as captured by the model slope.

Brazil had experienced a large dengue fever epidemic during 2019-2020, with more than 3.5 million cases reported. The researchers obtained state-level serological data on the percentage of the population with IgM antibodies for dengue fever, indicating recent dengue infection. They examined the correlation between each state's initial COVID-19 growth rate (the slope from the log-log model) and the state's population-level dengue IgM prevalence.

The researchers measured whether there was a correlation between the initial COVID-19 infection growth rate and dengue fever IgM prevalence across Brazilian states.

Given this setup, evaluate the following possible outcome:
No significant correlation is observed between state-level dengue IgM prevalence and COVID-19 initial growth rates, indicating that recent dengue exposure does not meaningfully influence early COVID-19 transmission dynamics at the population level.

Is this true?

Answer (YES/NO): NO